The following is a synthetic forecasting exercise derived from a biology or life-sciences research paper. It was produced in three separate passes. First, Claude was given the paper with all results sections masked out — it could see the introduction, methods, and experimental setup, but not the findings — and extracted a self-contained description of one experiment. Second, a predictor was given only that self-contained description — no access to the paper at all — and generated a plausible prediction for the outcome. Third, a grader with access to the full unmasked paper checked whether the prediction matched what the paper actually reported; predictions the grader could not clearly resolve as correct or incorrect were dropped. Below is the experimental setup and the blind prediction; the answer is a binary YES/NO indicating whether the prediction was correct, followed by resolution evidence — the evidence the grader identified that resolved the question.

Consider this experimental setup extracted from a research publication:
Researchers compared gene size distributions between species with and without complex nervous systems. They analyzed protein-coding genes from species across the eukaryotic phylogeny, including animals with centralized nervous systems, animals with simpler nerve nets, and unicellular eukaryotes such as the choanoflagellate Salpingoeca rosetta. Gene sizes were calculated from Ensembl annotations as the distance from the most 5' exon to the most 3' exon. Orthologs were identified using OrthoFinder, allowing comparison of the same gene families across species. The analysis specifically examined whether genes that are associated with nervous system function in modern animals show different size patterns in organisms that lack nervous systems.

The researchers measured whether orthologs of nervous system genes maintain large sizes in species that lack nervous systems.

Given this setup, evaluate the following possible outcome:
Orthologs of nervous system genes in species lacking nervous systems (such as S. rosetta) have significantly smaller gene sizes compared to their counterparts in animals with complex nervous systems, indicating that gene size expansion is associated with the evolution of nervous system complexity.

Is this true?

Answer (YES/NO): NO